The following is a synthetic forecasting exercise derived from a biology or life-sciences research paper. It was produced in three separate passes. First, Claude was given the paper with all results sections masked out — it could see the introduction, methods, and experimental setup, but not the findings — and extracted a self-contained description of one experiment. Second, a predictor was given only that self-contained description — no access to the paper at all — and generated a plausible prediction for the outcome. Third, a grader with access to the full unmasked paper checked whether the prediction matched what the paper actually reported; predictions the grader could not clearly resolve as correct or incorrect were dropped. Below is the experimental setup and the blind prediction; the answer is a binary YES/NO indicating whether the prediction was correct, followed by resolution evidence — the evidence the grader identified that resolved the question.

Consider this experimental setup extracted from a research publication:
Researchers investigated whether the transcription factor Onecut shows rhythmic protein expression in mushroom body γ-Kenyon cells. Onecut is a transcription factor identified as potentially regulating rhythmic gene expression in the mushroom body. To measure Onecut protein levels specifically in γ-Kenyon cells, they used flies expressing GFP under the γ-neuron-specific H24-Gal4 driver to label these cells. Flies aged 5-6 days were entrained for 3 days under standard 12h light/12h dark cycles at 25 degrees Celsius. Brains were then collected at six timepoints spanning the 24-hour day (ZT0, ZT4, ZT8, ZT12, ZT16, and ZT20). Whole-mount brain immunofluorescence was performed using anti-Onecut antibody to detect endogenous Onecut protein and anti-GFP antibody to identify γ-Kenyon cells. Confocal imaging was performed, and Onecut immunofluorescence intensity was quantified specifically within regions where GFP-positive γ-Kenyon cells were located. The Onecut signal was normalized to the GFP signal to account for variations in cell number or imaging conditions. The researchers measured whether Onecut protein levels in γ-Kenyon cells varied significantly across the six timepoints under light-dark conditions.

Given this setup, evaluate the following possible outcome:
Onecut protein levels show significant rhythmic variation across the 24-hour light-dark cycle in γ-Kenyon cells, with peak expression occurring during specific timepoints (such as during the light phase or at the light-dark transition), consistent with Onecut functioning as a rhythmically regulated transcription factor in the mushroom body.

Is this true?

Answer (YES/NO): YES